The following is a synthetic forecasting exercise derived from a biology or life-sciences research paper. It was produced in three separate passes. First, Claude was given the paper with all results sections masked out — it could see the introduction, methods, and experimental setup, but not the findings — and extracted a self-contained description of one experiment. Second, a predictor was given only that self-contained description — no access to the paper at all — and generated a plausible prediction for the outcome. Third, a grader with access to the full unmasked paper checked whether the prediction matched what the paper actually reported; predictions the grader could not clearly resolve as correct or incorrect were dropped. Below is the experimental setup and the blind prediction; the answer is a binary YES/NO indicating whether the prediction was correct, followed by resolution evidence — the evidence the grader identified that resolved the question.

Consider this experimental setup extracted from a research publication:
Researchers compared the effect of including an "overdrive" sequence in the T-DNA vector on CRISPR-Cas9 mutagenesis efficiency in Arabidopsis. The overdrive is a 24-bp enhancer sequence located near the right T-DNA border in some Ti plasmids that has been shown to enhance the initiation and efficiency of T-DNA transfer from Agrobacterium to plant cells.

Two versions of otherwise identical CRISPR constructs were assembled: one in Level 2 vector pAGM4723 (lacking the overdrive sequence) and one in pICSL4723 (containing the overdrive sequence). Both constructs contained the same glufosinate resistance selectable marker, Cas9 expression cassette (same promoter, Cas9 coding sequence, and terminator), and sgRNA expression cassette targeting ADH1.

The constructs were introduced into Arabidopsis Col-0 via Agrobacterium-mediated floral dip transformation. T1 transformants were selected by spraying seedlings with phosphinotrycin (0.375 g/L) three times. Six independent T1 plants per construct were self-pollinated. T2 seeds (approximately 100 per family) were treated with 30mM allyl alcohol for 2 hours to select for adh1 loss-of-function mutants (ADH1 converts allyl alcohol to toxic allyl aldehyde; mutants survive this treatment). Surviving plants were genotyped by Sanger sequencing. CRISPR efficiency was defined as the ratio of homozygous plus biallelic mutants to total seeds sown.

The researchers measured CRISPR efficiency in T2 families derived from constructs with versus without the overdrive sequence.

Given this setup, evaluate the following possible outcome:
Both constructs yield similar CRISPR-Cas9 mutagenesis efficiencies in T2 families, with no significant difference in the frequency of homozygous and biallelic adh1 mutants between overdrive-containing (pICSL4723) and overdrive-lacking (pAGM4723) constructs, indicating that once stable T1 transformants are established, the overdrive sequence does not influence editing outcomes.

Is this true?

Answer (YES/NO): YES